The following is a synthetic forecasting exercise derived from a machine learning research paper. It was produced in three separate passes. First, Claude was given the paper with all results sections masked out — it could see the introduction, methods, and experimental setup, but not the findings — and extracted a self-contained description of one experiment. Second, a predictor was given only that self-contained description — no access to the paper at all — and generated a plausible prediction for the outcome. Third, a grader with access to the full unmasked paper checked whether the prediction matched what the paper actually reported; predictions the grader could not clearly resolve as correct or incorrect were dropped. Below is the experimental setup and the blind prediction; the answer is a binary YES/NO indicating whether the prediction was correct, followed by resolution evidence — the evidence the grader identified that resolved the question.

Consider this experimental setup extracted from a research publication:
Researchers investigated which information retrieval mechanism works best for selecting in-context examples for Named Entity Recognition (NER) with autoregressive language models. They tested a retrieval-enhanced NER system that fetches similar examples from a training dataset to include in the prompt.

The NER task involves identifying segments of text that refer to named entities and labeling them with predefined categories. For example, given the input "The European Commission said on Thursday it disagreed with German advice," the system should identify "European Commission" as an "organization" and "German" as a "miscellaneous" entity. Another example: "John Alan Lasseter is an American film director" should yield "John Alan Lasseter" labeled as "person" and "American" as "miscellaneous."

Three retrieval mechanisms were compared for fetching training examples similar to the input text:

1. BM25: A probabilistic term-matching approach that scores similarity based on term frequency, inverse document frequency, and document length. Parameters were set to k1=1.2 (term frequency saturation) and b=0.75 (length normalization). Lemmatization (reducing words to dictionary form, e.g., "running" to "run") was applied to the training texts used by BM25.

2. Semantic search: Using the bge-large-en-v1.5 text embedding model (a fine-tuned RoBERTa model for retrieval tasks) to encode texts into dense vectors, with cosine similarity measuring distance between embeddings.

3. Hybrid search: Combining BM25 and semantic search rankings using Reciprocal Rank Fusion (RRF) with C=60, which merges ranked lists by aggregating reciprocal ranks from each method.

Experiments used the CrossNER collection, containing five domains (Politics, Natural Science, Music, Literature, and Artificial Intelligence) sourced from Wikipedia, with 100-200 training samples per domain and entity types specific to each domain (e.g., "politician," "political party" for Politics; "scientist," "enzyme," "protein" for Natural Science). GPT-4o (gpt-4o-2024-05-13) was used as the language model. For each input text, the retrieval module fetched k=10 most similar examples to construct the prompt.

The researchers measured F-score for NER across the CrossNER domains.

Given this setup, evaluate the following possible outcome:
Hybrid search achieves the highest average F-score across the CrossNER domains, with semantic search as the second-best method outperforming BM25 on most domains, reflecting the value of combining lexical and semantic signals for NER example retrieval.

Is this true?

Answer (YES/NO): NO